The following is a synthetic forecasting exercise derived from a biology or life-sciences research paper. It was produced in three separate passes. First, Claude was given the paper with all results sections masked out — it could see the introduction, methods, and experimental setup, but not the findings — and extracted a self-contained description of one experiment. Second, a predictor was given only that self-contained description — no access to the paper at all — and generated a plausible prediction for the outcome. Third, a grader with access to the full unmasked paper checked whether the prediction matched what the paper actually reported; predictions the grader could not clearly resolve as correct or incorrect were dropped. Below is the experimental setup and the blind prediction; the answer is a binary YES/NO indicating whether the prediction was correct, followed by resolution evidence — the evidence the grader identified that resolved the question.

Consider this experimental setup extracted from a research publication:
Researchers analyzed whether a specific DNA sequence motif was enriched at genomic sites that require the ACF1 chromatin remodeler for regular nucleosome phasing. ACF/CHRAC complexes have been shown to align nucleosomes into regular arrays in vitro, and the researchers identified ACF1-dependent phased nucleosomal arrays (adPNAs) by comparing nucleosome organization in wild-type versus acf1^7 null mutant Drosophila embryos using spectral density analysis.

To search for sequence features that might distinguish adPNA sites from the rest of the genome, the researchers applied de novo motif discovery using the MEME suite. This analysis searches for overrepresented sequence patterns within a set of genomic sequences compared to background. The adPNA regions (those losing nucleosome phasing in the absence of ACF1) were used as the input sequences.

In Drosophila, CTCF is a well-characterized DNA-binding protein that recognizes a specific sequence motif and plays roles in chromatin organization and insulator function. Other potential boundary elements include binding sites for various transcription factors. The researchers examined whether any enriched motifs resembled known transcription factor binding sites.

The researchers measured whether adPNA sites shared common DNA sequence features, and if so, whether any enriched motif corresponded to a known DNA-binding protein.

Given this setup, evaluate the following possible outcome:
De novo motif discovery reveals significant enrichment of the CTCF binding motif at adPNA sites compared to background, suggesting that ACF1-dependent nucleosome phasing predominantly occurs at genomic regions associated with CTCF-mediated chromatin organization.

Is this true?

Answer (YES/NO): NO